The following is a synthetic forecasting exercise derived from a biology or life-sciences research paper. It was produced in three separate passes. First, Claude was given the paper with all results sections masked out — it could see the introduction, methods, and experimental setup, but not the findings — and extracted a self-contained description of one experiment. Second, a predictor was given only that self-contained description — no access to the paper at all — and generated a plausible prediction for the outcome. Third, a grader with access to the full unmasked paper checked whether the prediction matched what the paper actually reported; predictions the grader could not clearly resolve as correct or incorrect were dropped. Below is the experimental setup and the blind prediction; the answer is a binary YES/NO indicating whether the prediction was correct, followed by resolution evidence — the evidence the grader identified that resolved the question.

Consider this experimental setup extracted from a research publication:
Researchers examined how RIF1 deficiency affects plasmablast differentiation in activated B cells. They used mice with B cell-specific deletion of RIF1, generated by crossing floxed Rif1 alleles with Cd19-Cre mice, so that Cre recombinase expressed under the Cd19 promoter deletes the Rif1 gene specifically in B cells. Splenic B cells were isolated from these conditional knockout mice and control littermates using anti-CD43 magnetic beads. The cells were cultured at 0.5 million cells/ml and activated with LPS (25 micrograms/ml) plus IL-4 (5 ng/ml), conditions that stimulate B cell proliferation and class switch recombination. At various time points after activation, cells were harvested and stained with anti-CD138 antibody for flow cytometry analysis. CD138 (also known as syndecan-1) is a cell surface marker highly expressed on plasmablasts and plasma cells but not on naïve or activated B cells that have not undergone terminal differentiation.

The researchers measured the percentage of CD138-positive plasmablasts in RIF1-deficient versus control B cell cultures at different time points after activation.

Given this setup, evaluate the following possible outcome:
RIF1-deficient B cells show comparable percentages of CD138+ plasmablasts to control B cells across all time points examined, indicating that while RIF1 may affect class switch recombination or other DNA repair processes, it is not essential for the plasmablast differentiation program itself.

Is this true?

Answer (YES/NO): NO